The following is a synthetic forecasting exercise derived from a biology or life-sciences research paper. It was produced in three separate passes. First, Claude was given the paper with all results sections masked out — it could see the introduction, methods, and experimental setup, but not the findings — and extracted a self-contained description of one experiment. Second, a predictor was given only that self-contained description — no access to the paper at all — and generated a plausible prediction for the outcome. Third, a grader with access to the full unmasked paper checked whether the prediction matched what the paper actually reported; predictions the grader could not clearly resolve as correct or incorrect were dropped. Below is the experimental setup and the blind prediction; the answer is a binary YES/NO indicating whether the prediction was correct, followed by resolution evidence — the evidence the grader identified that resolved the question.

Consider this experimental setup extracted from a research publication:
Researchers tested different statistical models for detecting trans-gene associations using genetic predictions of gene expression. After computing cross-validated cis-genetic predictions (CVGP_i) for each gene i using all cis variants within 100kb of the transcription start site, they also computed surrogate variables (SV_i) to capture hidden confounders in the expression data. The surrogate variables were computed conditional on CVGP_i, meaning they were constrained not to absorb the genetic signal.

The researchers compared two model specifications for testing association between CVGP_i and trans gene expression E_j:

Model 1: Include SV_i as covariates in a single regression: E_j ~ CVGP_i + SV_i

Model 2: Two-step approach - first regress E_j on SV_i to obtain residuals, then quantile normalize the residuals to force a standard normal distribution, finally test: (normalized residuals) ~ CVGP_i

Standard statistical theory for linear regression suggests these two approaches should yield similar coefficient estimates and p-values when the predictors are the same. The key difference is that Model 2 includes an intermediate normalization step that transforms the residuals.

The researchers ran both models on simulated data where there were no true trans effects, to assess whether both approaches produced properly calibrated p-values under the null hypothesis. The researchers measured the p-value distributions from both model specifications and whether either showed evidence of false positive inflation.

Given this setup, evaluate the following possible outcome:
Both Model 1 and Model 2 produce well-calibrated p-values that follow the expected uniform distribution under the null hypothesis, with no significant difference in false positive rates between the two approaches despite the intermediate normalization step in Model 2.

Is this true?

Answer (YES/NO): NO